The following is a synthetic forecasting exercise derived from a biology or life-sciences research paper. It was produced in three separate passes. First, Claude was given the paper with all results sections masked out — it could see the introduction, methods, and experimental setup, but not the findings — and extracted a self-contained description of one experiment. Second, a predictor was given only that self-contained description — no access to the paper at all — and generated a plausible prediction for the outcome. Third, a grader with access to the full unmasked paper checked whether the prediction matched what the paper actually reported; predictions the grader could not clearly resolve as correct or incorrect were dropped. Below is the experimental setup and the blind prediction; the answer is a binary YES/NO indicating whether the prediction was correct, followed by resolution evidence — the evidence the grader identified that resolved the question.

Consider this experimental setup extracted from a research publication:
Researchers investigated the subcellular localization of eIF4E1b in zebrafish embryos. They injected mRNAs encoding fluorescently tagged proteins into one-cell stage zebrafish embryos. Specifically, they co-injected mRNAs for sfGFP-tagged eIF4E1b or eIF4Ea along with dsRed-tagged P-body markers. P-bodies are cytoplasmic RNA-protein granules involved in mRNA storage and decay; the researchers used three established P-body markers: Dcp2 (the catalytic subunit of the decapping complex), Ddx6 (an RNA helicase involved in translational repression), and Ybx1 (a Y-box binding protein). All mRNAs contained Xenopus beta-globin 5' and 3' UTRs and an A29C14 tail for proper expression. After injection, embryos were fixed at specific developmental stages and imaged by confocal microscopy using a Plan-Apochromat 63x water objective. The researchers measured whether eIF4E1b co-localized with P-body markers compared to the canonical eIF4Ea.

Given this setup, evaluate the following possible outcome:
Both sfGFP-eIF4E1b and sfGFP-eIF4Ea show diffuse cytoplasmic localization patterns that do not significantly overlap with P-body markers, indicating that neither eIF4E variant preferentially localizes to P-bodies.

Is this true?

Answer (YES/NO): NO